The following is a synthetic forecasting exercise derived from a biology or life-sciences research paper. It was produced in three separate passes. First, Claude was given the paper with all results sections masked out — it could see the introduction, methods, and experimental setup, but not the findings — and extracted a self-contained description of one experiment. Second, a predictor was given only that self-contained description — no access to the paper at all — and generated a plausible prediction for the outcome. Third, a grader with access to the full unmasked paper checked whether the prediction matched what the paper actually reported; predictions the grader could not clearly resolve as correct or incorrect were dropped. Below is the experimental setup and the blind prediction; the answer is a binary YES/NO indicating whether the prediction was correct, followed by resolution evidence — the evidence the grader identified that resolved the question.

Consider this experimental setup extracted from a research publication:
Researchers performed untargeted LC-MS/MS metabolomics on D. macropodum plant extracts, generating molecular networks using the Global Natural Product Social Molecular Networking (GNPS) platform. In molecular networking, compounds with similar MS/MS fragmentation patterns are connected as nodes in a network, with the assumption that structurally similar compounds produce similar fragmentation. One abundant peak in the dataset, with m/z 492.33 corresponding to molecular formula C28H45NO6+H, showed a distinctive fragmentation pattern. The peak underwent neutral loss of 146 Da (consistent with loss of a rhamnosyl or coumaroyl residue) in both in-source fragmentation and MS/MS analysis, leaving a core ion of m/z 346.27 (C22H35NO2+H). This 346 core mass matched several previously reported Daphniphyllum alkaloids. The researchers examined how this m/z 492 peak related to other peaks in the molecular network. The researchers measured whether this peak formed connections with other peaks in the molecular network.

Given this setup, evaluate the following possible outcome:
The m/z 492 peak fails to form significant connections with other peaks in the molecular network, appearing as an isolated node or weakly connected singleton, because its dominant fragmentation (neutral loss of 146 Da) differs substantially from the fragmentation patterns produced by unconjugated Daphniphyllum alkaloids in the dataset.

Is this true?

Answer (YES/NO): NO